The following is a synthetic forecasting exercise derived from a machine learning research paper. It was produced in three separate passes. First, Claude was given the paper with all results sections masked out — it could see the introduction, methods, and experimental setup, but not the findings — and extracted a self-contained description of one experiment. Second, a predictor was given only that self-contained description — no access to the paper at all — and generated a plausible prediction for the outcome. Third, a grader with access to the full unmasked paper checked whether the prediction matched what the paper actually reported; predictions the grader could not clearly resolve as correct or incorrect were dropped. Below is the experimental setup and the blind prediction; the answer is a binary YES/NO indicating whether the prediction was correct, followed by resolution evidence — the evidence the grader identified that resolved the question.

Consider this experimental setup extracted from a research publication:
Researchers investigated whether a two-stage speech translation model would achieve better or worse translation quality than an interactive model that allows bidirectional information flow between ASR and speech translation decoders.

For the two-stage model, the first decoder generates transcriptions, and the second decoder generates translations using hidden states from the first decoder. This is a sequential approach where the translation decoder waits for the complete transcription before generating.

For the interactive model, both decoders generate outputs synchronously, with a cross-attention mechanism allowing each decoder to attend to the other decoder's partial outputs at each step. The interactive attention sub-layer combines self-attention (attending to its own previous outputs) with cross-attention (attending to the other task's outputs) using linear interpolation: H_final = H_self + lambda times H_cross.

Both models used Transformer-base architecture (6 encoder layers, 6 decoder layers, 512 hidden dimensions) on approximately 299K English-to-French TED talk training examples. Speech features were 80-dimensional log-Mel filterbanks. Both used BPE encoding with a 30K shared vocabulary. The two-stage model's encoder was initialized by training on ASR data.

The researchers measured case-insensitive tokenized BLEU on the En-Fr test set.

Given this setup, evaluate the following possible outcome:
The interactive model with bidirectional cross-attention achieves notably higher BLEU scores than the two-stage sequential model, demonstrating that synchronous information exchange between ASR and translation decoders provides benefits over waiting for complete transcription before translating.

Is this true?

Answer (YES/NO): NO